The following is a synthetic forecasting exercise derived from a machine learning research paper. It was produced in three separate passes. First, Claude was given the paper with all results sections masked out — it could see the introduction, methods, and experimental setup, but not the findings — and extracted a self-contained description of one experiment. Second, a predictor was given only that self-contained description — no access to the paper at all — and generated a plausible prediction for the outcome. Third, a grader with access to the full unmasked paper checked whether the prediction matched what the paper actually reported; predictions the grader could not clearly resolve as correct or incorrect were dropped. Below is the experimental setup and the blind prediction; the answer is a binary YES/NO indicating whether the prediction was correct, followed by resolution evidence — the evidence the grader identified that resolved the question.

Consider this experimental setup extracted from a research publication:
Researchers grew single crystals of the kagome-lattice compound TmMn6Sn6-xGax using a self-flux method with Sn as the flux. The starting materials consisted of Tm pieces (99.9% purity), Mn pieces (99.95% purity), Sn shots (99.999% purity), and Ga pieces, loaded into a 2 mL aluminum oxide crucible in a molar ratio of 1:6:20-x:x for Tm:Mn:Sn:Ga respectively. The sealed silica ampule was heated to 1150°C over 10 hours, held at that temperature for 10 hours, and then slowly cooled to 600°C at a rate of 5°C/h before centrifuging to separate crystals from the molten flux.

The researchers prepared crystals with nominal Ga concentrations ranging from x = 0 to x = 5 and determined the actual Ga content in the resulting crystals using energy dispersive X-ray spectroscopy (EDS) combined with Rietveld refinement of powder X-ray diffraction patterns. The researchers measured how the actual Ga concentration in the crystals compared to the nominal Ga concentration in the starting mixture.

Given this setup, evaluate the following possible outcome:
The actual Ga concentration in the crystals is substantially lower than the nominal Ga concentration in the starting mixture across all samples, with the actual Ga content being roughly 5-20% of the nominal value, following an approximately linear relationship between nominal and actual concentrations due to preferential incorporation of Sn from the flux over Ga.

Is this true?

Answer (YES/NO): NO